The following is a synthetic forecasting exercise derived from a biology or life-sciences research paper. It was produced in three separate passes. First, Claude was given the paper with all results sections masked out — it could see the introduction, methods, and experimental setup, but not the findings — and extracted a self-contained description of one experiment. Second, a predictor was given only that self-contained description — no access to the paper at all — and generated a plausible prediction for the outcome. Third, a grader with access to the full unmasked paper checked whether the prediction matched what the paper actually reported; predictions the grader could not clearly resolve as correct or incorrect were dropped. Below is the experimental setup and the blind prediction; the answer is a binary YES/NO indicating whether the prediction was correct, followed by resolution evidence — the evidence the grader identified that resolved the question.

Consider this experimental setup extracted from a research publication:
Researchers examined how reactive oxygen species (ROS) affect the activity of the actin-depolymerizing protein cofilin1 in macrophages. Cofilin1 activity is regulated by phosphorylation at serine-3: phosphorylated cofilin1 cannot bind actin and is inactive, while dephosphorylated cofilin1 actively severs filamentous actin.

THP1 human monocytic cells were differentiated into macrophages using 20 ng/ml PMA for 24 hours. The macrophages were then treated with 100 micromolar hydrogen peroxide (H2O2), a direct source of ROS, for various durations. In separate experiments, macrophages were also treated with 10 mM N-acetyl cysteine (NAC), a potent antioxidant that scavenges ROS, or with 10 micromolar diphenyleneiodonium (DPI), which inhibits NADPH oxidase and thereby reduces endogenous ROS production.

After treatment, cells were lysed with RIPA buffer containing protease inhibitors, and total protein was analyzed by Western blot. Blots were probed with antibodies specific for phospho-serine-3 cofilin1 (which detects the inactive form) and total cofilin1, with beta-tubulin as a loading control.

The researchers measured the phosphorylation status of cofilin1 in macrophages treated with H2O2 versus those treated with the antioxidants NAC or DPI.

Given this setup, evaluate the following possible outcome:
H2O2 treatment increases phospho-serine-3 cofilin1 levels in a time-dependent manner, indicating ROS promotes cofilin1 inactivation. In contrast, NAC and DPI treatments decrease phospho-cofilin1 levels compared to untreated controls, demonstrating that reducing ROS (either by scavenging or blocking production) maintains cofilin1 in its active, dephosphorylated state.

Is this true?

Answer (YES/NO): NO